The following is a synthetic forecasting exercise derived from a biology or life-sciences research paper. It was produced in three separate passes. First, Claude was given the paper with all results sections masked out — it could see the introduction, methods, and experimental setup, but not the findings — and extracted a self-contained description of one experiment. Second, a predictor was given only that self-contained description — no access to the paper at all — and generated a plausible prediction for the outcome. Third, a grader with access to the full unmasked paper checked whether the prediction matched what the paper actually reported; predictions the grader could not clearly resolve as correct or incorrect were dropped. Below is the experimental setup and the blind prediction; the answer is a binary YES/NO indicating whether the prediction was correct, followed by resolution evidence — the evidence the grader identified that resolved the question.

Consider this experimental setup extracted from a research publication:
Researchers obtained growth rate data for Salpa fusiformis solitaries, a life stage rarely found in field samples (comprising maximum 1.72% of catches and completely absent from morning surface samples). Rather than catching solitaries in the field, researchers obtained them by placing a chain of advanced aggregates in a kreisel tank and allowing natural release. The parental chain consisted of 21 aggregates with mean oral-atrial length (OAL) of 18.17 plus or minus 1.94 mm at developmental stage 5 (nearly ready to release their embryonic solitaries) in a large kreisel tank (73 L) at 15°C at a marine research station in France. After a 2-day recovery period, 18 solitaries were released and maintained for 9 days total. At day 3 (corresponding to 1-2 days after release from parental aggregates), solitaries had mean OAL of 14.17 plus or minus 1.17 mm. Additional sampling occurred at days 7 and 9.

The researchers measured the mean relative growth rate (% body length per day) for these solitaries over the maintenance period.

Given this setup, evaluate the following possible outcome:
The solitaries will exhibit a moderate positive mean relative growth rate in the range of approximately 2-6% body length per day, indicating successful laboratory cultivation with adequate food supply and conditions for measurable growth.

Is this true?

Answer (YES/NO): NO